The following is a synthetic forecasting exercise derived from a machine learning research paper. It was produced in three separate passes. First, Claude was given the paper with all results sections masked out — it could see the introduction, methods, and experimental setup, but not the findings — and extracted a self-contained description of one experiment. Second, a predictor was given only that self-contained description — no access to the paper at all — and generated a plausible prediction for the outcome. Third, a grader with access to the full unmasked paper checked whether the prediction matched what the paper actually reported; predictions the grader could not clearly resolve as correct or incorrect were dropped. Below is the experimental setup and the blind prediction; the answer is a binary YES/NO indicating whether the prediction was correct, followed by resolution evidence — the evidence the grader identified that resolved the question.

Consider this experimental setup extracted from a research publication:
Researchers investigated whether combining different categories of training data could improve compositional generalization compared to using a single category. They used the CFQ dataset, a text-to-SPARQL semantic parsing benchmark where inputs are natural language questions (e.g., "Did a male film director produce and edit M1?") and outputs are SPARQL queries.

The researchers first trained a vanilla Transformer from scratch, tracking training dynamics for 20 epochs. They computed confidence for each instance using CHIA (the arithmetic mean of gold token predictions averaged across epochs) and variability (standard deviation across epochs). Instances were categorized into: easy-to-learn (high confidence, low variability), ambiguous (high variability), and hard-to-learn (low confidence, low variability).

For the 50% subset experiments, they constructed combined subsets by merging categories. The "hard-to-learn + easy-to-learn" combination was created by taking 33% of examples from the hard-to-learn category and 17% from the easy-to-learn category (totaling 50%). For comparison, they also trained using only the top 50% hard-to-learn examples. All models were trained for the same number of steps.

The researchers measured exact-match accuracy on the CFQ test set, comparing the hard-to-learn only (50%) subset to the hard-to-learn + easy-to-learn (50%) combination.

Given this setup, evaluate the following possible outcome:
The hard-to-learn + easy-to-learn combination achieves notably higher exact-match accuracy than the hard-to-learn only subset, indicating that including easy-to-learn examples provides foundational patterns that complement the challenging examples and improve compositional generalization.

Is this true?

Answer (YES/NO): NO